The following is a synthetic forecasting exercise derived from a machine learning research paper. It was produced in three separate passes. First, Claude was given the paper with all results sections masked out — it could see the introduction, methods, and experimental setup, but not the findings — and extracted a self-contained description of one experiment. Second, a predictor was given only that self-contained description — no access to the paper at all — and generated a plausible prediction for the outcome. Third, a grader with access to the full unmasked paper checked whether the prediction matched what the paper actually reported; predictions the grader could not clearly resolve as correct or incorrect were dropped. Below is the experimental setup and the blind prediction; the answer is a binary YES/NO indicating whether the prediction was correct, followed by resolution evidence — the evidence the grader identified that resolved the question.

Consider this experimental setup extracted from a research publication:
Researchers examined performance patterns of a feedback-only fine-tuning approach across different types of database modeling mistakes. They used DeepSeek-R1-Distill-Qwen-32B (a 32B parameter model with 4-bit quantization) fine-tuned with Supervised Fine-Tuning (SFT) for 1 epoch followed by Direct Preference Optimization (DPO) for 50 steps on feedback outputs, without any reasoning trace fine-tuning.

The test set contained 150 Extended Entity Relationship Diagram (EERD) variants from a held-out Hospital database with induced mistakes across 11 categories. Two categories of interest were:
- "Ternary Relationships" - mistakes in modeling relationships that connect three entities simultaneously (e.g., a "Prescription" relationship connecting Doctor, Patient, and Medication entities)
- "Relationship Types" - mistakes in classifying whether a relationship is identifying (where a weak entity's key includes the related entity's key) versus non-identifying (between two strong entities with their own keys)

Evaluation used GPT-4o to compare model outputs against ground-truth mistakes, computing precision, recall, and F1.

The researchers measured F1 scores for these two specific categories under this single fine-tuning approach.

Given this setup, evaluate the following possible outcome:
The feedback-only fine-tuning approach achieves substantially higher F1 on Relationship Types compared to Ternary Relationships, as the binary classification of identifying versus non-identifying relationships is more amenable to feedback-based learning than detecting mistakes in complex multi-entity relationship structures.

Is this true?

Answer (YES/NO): NO